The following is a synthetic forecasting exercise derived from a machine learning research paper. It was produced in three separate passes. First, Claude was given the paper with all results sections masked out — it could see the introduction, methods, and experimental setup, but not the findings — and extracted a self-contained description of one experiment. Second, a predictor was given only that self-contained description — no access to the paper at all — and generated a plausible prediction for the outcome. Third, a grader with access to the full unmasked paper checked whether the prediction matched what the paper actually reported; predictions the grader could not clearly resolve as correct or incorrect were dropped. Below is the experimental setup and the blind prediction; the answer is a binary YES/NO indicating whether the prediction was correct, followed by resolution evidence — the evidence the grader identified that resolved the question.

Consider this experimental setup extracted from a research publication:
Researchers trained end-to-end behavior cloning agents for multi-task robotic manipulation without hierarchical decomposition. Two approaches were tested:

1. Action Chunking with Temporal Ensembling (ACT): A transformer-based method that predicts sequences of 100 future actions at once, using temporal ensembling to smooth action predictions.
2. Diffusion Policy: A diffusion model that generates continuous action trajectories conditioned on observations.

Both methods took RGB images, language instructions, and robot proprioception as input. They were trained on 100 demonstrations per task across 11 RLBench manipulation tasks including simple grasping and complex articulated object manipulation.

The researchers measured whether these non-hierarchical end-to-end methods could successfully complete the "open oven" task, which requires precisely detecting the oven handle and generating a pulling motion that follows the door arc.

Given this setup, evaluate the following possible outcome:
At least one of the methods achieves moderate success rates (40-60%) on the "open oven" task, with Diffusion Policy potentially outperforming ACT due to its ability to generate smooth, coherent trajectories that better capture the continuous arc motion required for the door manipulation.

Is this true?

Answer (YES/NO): NO